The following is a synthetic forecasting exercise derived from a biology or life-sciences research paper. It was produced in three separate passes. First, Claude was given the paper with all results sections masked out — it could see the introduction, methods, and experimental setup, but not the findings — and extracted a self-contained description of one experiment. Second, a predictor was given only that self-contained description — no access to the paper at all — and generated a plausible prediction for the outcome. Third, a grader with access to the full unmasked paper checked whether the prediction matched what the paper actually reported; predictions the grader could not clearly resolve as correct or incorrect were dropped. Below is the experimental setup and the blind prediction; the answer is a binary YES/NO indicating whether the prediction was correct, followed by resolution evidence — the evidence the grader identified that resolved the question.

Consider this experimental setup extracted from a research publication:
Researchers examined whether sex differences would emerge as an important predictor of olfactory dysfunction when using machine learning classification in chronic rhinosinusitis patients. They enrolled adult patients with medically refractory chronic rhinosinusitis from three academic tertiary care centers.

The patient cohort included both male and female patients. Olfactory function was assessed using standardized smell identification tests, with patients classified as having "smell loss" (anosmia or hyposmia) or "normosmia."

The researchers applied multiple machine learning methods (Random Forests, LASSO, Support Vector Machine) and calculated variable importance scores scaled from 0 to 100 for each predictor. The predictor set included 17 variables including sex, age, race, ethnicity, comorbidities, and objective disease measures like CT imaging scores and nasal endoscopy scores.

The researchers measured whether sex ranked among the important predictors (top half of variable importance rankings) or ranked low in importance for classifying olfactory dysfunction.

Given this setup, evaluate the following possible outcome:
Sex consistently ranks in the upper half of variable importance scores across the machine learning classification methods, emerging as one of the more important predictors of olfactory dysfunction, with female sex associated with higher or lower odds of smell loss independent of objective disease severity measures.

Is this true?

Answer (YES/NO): YES